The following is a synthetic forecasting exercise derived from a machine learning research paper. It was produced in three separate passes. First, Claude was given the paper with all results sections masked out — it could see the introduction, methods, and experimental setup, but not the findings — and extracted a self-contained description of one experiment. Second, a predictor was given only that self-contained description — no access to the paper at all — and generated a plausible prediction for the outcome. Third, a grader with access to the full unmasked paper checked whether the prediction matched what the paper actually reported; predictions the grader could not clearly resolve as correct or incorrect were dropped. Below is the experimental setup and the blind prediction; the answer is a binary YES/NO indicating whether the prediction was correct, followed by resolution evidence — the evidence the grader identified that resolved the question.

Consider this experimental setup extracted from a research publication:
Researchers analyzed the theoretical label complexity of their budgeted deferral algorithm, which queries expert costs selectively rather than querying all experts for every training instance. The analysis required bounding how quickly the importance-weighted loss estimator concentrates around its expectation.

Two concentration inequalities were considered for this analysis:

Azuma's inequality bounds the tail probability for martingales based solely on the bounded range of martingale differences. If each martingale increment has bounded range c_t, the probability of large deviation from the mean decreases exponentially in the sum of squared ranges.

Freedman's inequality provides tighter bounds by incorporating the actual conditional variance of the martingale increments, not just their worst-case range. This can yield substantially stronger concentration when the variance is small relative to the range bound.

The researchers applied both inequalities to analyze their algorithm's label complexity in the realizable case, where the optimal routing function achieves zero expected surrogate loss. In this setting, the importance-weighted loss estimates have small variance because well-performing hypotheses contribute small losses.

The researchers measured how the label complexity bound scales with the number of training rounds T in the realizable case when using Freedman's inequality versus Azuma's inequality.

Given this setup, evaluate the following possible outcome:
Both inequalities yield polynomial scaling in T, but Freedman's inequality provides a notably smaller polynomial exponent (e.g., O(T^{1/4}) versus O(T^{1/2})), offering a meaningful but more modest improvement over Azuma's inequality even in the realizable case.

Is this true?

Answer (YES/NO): NO